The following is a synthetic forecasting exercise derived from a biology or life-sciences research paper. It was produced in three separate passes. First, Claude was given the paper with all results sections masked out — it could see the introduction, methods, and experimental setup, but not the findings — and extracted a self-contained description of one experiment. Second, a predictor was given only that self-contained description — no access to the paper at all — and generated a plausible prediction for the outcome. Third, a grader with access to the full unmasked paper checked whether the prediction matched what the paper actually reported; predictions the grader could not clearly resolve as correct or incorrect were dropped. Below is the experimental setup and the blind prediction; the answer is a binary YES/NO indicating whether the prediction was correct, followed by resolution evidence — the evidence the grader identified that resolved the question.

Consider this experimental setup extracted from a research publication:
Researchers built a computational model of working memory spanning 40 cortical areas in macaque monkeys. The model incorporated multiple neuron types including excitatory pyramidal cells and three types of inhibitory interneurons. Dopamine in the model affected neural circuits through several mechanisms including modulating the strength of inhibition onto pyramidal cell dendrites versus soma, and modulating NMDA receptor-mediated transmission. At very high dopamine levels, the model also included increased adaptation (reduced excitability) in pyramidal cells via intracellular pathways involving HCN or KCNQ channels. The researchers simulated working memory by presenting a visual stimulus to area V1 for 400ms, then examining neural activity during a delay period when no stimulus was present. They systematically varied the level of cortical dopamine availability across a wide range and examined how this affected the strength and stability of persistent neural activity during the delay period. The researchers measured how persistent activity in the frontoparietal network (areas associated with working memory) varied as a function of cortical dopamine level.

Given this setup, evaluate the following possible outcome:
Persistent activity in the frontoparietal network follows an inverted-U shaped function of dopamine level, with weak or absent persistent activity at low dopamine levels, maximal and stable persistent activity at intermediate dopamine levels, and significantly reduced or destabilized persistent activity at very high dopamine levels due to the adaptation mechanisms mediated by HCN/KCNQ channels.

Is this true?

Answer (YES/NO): YES